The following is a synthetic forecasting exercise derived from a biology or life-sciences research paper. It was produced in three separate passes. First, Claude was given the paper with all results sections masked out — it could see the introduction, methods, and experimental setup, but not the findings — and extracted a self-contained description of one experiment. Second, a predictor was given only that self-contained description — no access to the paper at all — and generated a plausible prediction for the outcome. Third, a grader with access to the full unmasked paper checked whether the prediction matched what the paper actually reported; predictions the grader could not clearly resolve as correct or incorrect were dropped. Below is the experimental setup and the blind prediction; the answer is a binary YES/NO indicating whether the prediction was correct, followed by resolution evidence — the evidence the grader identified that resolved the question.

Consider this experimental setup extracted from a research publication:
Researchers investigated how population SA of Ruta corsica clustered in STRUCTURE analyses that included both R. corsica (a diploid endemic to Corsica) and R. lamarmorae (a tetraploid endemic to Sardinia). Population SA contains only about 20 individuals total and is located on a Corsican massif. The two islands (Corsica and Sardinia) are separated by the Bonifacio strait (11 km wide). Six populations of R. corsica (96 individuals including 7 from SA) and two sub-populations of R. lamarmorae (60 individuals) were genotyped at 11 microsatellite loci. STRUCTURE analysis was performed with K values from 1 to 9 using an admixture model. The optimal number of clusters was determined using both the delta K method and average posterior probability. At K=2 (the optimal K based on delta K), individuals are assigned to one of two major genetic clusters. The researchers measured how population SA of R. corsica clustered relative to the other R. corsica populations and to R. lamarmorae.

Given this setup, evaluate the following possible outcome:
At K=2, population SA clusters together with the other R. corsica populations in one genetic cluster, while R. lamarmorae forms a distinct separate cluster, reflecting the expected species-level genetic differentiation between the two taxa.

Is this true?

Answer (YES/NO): NO